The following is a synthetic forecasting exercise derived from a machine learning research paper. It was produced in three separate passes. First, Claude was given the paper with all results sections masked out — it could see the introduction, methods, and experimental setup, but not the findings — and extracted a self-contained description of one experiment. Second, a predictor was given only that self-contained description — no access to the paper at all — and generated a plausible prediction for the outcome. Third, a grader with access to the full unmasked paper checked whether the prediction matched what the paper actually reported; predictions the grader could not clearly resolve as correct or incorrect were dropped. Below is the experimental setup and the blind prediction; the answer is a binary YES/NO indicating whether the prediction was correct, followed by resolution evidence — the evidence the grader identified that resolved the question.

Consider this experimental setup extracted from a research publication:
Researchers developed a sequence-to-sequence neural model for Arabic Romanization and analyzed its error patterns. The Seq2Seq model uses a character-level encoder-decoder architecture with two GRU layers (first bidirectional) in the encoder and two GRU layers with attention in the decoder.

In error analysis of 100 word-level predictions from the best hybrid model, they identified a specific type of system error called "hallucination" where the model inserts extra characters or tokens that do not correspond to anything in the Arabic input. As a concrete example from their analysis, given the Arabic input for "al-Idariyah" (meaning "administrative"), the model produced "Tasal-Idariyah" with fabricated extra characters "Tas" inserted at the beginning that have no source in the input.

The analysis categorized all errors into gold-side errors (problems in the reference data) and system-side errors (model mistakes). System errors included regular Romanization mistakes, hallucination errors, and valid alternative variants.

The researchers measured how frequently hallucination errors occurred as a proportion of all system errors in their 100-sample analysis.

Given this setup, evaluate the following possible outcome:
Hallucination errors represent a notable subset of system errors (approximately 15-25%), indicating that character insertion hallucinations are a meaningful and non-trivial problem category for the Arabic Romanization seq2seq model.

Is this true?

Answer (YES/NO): YES